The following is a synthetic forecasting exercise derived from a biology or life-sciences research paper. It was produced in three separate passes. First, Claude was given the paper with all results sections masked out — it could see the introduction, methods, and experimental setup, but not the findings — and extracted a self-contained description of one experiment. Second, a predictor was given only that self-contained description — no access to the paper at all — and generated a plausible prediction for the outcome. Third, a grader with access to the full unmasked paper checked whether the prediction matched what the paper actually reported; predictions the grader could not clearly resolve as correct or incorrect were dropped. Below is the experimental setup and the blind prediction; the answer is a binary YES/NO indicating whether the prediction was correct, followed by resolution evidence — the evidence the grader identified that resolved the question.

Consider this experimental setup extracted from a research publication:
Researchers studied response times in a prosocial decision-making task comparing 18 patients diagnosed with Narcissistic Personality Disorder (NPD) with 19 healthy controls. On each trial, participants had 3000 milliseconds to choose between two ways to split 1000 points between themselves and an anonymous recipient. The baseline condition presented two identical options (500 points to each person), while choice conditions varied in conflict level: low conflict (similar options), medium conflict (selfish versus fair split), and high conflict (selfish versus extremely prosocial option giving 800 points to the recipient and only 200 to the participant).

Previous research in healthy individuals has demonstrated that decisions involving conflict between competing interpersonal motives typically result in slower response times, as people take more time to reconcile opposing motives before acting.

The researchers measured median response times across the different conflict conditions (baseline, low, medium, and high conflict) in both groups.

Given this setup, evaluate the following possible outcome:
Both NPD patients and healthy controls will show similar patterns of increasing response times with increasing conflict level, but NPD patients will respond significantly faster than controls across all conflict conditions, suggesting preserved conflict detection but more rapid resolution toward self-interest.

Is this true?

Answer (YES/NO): NO